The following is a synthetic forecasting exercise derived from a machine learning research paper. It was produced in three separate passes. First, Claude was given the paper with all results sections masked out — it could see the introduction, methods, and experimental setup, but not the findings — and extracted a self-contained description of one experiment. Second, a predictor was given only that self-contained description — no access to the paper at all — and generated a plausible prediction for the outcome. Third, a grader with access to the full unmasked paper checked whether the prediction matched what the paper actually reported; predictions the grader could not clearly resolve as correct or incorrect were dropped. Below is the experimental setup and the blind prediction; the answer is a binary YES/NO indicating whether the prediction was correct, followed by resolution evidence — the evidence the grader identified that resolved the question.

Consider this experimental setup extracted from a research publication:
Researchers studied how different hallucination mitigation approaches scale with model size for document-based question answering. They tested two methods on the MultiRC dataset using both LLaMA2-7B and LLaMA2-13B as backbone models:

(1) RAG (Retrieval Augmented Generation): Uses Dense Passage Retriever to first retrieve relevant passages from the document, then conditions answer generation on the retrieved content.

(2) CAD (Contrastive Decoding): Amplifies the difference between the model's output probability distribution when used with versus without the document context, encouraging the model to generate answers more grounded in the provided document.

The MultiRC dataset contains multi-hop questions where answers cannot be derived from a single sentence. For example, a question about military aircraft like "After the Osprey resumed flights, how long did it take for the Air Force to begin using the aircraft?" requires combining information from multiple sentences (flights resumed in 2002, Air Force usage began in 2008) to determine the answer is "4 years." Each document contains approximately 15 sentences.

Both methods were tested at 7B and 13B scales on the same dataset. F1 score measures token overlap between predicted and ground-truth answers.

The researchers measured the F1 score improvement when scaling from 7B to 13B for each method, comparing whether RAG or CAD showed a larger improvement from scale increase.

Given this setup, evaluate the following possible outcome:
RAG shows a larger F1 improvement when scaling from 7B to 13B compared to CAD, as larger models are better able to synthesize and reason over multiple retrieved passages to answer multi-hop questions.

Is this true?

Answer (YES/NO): YES